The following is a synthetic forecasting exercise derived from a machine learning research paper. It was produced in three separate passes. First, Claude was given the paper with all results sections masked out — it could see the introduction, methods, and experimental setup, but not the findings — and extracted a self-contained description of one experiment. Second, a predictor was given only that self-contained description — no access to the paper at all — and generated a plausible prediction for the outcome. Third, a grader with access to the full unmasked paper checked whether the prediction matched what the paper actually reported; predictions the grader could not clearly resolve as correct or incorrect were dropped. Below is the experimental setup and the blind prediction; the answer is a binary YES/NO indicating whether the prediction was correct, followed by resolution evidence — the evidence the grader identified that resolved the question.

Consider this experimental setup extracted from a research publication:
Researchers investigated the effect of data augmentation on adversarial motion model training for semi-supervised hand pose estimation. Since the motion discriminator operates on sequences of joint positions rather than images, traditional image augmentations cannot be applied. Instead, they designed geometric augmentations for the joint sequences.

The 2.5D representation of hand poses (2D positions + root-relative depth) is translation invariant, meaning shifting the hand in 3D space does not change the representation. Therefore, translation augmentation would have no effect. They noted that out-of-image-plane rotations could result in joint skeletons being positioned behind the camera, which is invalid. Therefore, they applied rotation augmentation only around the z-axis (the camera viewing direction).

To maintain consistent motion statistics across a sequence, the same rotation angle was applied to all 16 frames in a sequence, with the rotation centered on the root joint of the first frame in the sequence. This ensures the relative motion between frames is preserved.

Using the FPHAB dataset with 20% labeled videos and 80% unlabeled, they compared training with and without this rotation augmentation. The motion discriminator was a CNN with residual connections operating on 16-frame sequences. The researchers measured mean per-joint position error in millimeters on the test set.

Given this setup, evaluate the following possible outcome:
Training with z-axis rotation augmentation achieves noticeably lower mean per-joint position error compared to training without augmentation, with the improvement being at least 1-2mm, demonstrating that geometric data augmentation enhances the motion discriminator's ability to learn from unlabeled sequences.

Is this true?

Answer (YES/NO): NO